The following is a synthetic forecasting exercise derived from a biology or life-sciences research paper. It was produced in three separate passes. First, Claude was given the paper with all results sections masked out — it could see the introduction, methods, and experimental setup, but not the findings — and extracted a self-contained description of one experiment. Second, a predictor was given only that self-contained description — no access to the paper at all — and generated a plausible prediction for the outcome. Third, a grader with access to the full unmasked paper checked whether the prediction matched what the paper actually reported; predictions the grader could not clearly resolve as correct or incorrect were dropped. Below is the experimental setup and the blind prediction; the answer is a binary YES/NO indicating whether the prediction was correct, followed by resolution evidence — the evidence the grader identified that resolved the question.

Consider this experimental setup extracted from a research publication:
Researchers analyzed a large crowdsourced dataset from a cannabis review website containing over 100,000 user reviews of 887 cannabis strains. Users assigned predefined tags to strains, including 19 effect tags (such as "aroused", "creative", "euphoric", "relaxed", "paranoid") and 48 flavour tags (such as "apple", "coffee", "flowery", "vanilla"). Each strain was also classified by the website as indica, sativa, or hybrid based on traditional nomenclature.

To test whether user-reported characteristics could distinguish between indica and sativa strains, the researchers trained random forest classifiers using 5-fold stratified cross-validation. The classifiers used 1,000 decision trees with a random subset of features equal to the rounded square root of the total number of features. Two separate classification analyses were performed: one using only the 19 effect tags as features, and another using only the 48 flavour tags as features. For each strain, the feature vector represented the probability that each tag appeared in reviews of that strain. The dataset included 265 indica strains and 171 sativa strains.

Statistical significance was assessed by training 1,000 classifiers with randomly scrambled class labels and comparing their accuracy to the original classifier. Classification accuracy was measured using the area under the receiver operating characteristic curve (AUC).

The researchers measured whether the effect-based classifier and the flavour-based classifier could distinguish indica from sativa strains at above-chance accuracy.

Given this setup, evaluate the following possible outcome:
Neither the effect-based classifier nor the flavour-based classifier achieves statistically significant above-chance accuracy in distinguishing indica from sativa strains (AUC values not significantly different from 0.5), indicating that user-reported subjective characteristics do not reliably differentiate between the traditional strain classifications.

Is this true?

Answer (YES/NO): NO